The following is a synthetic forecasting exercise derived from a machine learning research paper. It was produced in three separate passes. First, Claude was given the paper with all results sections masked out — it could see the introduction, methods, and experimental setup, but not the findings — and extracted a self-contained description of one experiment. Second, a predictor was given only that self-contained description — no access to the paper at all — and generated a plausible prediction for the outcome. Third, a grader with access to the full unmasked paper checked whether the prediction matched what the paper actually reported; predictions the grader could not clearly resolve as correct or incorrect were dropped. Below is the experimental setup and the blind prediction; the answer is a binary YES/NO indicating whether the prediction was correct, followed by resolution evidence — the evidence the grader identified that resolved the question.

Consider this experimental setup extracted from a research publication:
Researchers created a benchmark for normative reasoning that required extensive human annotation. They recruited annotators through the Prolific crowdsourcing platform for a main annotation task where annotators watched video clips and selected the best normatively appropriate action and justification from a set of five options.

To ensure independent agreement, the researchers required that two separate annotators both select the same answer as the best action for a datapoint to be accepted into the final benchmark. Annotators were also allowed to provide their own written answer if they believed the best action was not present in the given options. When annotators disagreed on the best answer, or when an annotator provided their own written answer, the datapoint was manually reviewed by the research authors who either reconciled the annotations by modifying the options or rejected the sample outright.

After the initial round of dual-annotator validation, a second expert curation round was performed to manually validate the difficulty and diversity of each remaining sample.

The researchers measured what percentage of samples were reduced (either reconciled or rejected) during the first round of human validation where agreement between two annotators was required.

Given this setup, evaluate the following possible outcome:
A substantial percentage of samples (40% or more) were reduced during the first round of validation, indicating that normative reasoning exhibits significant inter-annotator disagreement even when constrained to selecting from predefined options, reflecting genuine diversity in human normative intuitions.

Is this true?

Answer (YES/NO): YES